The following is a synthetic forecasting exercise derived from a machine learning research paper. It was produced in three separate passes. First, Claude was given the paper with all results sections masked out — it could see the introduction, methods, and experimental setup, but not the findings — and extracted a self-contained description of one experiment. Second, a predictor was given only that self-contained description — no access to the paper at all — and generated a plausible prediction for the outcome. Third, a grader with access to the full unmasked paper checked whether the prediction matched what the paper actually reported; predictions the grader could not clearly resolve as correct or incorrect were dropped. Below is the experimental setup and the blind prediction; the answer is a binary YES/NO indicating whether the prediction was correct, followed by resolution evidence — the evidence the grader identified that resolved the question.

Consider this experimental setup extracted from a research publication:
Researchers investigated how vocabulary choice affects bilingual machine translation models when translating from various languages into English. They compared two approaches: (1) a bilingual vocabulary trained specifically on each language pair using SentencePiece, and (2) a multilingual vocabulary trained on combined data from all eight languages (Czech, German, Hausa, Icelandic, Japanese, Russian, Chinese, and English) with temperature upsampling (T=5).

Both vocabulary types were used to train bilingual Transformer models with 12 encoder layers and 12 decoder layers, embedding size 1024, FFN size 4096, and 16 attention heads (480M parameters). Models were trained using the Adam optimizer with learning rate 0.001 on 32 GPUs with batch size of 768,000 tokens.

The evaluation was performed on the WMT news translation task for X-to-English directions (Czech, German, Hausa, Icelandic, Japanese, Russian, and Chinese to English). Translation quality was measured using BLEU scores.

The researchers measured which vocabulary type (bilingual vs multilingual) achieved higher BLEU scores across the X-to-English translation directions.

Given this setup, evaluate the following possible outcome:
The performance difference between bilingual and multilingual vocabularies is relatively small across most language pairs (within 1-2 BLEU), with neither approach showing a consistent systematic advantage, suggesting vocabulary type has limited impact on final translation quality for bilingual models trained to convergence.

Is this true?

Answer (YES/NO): NO